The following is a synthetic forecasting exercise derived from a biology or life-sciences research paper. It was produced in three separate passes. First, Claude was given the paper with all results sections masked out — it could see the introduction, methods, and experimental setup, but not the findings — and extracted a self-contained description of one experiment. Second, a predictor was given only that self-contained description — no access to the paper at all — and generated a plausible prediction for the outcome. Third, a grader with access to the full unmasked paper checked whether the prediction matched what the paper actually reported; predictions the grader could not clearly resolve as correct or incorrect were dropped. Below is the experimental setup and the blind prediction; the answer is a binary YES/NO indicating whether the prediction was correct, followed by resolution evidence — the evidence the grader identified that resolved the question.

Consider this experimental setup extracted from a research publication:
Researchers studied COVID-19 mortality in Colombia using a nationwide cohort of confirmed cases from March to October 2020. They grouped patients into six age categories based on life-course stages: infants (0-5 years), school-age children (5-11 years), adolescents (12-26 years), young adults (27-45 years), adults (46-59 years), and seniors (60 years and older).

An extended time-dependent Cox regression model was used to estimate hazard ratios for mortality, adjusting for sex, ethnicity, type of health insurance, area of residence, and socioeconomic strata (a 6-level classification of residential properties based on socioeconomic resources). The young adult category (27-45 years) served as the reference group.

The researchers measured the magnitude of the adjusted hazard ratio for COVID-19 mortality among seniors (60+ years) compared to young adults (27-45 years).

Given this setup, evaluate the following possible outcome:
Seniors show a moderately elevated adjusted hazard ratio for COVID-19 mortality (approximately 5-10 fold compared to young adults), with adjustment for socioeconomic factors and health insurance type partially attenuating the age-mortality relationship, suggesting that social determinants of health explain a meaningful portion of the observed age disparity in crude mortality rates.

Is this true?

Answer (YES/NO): NO